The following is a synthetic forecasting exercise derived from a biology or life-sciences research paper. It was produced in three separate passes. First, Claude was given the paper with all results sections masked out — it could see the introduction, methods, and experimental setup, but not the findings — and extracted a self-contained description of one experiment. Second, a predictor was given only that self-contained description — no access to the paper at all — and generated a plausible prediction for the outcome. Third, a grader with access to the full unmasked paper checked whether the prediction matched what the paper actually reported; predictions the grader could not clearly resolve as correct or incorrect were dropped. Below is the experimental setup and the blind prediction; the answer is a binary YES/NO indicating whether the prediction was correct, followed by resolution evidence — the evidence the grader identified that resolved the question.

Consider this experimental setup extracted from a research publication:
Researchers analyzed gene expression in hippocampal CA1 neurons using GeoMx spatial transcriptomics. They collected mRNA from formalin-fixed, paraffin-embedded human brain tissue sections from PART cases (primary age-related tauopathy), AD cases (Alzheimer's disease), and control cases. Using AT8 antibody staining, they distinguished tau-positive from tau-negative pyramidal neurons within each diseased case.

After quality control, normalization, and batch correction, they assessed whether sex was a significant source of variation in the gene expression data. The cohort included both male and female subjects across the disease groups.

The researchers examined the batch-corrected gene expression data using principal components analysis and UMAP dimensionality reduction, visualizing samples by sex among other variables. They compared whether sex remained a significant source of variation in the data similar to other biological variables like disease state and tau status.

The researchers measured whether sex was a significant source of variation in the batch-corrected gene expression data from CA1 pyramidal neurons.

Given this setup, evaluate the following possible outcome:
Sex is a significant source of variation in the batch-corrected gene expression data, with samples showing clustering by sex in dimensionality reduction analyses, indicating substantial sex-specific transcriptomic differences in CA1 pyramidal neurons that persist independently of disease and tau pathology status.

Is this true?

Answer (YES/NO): NO